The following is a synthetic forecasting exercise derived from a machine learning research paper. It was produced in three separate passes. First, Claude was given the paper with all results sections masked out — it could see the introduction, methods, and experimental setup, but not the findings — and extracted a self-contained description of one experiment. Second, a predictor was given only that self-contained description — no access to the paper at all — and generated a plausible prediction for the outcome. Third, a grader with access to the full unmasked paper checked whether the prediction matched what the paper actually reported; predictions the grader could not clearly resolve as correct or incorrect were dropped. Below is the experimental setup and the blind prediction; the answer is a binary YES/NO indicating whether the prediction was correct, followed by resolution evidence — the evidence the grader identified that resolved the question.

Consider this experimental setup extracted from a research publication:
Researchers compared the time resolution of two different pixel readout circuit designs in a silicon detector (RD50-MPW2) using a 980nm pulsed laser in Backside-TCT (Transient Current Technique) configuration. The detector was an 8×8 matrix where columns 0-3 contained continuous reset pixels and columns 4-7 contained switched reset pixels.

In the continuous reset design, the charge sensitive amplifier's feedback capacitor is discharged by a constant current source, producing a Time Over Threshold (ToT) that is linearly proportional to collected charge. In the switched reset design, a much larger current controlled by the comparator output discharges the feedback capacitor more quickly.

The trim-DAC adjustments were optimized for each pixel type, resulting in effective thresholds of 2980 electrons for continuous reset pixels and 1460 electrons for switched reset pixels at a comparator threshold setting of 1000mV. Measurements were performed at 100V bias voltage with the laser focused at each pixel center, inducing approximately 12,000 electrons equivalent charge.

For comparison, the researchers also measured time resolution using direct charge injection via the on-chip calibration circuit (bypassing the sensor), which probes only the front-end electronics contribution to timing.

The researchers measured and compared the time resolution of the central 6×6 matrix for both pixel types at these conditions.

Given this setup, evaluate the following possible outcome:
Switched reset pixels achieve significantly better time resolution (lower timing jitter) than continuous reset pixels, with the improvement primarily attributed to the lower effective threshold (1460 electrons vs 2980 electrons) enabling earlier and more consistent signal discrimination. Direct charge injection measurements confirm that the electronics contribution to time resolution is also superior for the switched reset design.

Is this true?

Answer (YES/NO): NO